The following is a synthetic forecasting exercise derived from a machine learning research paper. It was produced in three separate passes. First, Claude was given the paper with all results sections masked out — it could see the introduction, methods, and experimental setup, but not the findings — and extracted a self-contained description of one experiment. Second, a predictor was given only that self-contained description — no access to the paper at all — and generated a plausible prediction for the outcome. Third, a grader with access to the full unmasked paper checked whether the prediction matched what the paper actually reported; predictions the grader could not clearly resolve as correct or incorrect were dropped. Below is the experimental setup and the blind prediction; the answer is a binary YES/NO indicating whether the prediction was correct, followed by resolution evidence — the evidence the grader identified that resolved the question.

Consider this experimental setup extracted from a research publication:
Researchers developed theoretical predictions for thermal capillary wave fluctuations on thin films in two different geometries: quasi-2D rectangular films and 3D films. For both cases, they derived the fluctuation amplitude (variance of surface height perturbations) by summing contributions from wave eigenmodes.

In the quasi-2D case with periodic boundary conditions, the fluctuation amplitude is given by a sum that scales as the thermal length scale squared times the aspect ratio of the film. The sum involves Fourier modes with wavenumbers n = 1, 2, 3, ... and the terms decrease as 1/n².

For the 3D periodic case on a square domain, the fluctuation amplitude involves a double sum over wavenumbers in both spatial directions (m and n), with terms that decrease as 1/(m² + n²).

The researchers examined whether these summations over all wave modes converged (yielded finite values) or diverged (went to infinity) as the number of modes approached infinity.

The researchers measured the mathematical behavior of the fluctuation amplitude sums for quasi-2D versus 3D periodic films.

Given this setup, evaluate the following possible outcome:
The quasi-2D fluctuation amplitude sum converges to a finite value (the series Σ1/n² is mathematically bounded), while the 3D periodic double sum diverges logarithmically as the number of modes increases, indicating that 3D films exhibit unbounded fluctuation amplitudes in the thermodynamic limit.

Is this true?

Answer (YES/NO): YES